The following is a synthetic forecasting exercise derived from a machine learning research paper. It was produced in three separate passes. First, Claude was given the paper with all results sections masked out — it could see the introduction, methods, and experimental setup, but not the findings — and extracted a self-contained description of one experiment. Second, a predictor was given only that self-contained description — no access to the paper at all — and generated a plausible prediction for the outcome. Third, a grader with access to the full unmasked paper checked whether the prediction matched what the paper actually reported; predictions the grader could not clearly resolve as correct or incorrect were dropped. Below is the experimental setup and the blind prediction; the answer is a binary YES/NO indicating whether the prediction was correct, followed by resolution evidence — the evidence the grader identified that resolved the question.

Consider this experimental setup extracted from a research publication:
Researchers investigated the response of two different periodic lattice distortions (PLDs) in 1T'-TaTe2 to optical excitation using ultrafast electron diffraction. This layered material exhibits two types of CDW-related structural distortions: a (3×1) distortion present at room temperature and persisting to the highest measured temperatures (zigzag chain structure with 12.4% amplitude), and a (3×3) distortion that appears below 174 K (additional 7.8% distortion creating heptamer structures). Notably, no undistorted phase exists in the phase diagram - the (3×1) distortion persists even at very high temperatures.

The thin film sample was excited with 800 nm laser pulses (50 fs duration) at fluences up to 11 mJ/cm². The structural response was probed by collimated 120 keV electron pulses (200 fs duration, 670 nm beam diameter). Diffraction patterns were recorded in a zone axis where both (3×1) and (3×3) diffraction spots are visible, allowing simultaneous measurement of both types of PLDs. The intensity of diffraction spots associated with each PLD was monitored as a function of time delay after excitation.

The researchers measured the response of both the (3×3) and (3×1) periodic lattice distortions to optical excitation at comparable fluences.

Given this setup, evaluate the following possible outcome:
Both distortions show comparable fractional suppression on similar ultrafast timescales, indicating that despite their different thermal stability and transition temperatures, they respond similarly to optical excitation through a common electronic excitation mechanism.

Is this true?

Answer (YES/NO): NO